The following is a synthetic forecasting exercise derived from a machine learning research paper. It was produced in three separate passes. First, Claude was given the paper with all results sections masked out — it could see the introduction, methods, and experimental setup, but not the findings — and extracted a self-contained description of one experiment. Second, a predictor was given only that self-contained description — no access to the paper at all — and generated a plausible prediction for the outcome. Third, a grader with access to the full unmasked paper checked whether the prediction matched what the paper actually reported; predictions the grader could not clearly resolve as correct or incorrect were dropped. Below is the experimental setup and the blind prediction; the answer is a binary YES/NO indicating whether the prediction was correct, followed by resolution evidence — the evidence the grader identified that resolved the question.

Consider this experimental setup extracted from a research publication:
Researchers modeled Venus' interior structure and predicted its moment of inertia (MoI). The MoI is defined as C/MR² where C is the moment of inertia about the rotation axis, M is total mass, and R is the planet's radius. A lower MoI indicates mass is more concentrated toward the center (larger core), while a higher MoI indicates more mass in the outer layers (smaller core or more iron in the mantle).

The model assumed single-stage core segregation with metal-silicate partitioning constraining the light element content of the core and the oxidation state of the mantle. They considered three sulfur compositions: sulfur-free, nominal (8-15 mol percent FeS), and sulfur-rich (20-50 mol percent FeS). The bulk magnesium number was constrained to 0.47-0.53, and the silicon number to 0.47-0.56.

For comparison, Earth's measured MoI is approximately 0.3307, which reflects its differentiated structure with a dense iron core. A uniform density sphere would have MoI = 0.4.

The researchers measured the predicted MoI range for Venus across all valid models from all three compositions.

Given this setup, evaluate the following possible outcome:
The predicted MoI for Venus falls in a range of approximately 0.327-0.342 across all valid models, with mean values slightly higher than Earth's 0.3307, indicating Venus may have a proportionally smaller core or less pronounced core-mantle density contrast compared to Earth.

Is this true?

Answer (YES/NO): NO